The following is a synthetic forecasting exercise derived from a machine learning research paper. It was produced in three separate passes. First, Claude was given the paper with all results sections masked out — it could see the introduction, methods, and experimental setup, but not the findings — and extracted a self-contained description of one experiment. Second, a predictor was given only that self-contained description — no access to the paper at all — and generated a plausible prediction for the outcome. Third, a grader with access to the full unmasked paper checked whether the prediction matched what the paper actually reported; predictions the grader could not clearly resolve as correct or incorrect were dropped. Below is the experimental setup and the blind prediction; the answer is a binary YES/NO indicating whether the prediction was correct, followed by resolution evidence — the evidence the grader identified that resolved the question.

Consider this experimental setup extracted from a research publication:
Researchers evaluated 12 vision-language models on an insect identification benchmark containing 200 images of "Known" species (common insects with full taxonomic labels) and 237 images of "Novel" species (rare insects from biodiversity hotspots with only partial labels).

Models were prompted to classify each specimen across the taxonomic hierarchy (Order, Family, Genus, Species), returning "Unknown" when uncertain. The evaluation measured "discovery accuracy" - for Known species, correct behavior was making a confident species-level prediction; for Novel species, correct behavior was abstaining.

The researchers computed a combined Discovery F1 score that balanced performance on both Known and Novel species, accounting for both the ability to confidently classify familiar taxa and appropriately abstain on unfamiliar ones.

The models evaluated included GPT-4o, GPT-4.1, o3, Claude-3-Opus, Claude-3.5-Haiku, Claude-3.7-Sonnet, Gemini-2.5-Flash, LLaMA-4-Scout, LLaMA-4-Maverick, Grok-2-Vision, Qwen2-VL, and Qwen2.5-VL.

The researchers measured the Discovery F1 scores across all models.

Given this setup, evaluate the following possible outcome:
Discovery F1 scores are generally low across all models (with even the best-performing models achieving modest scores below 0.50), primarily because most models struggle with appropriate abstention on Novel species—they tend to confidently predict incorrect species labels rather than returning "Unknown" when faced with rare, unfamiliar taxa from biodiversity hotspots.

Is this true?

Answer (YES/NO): NO